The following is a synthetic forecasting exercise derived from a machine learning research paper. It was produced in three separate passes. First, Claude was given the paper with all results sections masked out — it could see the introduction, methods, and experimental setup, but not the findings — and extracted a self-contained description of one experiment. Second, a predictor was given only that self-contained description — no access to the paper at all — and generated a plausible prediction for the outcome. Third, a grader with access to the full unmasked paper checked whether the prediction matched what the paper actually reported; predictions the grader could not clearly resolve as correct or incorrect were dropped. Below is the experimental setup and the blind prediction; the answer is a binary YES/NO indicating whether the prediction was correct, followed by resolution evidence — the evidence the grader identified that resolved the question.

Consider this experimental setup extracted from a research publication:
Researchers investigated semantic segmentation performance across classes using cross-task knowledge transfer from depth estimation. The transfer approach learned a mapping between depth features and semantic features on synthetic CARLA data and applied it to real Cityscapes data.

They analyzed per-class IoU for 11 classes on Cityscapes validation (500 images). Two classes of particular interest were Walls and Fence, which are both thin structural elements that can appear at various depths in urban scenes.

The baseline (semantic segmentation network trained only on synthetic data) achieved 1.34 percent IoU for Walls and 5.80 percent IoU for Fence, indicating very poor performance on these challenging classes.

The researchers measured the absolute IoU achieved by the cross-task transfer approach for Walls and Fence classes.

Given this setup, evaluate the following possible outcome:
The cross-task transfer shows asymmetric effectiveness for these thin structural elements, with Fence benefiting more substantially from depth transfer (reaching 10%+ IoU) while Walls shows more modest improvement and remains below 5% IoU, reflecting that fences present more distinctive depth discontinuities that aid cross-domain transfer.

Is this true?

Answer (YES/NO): NO